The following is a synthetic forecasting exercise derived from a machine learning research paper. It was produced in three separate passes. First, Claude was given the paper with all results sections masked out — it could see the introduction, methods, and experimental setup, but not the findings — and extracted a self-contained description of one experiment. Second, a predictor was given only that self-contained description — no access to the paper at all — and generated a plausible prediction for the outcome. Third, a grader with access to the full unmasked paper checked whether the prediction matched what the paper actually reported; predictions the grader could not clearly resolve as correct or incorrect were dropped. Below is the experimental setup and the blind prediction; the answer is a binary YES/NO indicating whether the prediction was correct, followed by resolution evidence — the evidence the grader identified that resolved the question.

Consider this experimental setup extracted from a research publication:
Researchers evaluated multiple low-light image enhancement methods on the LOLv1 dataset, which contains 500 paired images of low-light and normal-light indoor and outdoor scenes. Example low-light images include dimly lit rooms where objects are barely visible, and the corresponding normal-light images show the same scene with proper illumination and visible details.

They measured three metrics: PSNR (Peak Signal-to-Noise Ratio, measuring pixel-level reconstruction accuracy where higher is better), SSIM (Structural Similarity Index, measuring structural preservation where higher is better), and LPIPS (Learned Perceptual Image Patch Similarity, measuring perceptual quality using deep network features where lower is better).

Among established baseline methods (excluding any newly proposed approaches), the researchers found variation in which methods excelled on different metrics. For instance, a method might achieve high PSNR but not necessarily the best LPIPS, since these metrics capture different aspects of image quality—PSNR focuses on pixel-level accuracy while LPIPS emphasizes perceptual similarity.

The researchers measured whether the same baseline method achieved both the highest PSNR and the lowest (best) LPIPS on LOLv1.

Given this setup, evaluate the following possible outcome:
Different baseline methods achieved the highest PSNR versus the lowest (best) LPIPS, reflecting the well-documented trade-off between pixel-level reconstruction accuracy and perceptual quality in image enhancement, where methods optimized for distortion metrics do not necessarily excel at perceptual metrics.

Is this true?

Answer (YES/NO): YES